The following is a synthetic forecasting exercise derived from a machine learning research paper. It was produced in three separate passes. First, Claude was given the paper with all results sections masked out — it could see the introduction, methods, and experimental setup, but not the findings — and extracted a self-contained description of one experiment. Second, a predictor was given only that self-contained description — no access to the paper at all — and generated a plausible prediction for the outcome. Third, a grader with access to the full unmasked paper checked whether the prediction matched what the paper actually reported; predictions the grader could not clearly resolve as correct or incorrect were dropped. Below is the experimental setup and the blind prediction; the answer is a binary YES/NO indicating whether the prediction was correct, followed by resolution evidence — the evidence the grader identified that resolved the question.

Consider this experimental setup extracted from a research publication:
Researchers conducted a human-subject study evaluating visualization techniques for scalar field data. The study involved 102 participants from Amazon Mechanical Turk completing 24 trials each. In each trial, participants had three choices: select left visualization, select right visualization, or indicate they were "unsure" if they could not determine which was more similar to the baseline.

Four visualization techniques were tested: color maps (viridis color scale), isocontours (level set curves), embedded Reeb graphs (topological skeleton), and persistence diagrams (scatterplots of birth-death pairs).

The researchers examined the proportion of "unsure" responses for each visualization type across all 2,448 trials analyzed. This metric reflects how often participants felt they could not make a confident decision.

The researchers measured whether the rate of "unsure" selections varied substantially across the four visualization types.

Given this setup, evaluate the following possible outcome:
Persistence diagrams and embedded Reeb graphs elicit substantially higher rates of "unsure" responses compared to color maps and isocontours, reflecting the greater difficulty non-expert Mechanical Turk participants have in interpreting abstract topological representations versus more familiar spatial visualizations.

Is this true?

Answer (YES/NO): NO